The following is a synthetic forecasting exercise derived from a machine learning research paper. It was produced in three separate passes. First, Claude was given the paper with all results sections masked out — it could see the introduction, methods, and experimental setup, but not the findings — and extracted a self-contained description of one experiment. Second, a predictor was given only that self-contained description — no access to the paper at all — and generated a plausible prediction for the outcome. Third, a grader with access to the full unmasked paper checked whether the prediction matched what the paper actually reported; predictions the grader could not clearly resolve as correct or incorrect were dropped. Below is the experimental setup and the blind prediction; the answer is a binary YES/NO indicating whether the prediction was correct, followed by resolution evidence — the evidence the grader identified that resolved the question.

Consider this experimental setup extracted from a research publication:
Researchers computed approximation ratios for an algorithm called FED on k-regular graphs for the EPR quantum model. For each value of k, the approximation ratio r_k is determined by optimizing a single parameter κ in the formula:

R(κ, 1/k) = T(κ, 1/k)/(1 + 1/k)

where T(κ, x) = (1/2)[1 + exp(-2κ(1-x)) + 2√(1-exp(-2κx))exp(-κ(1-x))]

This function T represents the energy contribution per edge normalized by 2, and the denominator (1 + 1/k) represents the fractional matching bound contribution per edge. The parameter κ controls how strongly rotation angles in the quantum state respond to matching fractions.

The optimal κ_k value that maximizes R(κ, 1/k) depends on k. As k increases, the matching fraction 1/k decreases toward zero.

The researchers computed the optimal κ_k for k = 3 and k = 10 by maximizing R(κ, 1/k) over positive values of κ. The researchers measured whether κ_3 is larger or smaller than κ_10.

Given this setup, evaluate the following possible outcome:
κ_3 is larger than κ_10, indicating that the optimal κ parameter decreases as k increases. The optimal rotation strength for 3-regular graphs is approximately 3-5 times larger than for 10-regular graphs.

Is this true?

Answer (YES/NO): YES